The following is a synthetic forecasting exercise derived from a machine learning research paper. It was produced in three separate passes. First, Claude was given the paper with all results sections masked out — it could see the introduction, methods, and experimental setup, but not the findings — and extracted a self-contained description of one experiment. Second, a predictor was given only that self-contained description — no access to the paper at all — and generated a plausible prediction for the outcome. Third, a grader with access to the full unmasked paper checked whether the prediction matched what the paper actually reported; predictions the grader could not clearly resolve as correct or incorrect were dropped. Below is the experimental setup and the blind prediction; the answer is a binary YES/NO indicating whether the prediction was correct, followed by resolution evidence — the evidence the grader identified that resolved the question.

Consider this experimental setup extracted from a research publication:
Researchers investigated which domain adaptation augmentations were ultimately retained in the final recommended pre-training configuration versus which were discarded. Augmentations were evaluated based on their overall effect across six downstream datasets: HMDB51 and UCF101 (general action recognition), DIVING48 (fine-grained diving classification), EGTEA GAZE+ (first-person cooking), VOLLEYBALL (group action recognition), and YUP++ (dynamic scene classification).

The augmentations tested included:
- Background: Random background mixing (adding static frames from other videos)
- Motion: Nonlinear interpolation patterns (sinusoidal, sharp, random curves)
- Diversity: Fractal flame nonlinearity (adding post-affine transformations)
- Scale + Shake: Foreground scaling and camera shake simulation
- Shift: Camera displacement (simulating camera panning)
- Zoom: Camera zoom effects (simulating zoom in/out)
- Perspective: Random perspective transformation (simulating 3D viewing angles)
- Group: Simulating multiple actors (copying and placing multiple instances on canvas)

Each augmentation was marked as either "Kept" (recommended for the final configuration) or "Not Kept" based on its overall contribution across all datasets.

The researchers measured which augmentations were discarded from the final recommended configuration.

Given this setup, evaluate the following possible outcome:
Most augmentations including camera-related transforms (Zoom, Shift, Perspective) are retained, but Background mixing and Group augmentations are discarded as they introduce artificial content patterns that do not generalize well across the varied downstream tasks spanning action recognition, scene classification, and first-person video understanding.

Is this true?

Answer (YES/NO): NO